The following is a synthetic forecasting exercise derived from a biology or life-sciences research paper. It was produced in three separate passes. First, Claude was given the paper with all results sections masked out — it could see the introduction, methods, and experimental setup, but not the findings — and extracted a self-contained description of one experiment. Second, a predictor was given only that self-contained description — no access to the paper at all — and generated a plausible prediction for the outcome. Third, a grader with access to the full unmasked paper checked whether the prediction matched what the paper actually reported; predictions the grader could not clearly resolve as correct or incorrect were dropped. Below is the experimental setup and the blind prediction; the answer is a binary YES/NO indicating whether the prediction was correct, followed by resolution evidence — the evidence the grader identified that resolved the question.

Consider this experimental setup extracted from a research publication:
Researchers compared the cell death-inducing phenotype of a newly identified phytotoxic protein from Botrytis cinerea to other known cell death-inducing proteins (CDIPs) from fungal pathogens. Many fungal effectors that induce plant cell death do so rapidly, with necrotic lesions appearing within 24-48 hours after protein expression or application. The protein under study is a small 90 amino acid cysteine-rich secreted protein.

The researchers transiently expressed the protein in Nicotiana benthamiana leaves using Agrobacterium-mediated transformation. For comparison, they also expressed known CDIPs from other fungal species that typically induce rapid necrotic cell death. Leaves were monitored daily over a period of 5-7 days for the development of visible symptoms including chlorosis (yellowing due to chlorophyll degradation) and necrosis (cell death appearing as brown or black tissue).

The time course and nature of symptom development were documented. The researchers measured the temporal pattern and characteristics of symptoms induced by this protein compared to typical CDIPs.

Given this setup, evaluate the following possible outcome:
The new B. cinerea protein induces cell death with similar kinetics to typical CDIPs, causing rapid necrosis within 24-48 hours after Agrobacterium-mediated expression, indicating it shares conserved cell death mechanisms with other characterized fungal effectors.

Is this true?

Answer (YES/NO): NO